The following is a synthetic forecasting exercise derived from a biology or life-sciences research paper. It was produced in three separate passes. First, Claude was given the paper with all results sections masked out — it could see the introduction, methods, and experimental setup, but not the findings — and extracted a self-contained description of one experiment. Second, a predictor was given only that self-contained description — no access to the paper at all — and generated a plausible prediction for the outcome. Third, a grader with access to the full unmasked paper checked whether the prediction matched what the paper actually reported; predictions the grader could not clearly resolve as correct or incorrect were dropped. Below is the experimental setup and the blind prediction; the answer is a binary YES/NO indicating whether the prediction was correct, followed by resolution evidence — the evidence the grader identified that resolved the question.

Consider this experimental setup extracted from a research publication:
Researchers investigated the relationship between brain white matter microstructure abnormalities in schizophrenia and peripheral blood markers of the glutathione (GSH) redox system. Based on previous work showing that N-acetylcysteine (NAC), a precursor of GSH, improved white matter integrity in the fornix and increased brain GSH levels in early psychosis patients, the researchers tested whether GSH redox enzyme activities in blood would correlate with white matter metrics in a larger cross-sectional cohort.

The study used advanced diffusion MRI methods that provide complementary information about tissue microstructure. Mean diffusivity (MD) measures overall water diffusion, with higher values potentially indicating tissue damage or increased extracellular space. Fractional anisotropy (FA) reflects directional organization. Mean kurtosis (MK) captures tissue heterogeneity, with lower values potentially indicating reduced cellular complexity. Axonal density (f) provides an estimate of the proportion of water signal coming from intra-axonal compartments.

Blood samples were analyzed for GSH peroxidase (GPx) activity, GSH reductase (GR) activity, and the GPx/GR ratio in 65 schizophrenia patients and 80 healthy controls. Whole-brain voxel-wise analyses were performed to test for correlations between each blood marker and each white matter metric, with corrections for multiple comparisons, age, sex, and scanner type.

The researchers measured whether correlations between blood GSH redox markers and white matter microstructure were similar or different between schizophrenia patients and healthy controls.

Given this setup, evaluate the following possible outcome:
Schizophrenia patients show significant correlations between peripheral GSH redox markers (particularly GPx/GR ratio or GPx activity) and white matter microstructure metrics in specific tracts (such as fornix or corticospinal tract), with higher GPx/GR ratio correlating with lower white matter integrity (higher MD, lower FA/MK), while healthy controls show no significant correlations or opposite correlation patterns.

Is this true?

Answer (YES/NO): NO